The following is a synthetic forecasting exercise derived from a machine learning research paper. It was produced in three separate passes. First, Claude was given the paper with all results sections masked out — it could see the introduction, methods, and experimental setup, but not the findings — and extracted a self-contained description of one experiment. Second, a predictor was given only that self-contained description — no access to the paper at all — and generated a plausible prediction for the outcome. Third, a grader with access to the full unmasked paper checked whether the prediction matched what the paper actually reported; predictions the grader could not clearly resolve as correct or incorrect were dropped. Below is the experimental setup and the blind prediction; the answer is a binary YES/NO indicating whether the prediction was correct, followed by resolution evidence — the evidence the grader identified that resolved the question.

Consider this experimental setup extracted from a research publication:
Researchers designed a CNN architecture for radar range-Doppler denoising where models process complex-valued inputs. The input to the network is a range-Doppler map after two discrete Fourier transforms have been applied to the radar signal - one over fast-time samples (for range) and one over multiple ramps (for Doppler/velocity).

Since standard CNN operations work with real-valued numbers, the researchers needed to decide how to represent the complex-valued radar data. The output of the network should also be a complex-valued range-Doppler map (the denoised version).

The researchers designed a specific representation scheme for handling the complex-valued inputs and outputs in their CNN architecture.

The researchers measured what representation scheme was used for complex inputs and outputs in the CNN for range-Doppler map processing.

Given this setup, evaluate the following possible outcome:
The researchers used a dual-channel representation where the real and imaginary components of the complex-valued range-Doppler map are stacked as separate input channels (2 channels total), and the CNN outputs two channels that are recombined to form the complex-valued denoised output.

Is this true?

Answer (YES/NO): YES